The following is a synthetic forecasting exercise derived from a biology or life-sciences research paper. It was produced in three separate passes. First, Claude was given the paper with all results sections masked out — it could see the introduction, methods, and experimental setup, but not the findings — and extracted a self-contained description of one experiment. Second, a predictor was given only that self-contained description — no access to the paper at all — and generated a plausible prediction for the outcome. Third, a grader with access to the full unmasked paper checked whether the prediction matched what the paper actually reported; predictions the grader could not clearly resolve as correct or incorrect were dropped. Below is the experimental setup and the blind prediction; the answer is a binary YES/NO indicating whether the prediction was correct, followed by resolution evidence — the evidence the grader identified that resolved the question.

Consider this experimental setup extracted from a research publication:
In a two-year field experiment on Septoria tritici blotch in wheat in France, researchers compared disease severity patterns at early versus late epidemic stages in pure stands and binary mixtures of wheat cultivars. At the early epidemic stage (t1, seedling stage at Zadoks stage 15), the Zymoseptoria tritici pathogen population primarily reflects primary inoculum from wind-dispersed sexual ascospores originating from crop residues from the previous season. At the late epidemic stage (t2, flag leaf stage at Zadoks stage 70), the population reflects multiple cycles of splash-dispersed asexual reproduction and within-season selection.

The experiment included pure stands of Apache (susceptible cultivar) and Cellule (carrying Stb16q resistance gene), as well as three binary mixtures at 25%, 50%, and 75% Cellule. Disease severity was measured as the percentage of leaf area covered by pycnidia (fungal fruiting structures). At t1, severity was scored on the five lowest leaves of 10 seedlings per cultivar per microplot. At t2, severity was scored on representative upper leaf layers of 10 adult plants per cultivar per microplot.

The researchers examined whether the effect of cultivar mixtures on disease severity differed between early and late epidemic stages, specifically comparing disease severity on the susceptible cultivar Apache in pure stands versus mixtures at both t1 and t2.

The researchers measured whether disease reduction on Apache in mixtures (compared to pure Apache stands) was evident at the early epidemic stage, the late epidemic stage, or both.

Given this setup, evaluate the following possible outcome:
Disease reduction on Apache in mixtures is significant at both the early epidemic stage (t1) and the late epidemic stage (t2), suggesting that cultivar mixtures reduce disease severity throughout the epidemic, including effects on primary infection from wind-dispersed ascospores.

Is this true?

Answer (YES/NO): NO